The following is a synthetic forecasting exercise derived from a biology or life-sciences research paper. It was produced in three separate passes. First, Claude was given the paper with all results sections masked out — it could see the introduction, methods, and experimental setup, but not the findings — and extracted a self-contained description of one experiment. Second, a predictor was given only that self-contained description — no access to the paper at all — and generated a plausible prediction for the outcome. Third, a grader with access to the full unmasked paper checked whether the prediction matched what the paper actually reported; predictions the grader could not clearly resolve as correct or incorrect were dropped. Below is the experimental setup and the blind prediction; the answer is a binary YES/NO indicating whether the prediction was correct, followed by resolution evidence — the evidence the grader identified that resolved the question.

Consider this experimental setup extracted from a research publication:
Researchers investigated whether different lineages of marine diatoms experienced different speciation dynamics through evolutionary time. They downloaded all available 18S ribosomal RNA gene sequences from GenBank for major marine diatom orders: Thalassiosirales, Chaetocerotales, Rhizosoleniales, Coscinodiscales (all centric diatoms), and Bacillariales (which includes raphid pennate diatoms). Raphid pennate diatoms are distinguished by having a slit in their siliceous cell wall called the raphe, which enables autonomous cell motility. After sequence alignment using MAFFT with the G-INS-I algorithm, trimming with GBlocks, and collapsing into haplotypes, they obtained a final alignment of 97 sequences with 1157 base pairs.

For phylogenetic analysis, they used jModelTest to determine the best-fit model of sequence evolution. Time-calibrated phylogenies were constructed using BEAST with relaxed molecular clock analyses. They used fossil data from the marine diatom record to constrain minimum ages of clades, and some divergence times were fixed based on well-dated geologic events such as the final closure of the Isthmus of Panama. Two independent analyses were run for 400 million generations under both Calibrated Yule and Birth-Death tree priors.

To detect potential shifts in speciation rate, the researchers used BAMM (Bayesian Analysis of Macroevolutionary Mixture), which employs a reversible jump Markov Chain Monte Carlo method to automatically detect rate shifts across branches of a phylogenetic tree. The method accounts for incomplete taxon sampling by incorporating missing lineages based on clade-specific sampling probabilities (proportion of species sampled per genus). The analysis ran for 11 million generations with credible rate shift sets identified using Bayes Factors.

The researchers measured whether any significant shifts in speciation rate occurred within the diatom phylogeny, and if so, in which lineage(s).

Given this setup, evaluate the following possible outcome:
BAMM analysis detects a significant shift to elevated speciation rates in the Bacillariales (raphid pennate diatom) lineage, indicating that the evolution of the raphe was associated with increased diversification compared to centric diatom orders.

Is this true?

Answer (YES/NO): YES